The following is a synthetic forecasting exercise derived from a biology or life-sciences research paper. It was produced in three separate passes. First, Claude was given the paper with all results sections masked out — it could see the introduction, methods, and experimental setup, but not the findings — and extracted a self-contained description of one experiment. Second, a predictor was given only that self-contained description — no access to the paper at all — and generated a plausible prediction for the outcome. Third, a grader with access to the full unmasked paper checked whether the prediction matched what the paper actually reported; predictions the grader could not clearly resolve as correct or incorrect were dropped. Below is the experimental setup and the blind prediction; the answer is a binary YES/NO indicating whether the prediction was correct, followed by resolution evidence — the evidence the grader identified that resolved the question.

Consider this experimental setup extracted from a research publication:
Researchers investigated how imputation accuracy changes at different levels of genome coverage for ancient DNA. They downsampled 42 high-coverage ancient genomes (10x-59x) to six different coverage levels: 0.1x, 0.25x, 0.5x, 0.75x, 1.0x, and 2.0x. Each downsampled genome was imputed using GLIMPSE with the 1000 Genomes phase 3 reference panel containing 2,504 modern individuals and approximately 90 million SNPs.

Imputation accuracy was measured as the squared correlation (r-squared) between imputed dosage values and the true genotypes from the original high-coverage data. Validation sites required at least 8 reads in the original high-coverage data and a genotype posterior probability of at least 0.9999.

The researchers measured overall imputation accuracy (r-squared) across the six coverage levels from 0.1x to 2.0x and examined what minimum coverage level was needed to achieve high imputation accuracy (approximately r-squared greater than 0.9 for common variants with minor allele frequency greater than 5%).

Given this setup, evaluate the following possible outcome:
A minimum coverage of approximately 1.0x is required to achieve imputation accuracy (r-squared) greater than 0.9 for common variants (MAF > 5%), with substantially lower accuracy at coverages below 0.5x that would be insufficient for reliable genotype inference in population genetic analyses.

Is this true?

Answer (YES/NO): NO